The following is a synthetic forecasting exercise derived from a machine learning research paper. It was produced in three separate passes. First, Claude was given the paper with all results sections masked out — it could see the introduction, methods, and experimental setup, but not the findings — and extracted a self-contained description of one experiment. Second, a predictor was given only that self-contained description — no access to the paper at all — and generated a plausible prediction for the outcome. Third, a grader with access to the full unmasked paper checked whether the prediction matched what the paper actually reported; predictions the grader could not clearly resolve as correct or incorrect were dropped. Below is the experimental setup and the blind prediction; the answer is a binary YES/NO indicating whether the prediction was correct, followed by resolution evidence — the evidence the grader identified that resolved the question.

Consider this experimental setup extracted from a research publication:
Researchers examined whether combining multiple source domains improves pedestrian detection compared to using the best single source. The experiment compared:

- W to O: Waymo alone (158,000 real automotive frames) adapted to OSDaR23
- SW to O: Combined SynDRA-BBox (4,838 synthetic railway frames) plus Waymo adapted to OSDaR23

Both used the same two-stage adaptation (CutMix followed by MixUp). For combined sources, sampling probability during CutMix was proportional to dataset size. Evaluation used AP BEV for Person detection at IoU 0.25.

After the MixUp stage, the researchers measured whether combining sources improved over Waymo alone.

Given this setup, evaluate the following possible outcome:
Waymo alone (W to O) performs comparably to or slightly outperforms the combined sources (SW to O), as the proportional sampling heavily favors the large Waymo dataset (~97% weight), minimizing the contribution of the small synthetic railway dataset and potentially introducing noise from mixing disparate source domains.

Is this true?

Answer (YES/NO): NO